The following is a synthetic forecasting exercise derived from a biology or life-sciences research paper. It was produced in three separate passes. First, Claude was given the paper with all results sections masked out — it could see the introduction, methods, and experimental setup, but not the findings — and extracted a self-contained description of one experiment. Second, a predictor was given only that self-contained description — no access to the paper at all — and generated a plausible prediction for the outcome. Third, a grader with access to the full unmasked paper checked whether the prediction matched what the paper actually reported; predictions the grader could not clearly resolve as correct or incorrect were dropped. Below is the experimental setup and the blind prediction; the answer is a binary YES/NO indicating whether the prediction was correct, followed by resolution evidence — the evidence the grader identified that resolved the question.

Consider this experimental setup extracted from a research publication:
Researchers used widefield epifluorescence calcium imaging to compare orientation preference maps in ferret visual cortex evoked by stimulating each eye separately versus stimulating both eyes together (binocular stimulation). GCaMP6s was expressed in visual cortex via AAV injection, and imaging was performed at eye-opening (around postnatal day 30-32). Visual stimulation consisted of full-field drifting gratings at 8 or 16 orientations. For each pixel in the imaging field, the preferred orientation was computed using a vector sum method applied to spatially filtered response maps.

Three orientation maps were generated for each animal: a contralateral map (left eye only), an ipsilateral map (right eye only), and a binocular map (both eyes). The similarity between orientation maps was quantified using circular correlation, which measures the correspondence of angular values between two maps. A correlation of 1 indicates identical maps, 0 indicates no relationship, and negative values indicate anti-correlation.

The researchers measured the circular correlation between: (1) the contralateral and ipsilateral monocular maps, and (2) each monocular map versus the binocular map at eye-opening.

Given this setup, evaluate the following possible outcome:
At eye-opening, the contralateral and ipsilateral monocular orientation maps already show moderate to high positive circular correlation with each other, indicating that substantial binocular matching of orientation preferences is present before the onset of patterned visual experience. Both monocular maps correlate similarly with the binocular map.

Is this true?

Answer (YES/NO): NO